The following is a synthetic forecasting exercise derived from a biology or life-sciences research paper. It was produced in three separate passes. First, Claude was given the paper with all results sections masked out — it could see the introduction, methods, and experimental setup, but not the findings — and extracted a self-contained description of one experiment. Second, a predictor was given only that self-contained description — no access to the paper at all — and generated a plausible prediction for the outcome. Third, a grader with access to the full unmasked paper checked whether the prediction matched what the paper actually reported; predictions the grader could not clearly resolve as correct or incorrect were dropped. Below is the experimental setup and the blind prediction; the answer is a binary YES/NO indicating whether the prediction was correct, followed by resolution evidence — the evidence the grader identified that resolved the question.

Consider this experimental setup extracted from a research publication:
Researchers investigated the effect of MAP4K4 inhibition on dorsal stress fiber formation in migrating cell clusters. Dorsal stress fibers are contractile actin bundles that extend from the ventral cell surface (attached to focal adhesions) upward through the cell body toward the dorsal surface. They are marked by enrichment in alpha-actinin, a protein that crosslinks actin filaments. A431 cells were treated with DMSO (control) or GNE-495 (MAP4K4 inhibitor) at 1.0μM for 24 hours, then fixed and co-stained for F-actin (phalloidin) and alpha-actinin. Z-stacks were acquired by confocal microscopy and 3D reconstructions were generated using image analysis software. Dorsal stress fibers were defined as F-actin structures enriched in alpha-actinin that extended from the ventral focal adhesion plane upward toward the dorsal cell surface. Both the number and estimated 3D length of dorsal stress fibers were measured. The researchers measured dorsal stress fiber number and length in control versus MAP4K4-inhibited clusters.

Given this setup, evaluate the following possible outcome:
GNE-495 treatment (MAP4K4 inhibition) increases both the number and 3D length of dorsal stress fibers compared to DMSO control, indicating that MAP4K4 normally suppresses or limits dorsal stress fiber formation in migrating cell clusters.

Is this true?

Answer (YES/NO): YES